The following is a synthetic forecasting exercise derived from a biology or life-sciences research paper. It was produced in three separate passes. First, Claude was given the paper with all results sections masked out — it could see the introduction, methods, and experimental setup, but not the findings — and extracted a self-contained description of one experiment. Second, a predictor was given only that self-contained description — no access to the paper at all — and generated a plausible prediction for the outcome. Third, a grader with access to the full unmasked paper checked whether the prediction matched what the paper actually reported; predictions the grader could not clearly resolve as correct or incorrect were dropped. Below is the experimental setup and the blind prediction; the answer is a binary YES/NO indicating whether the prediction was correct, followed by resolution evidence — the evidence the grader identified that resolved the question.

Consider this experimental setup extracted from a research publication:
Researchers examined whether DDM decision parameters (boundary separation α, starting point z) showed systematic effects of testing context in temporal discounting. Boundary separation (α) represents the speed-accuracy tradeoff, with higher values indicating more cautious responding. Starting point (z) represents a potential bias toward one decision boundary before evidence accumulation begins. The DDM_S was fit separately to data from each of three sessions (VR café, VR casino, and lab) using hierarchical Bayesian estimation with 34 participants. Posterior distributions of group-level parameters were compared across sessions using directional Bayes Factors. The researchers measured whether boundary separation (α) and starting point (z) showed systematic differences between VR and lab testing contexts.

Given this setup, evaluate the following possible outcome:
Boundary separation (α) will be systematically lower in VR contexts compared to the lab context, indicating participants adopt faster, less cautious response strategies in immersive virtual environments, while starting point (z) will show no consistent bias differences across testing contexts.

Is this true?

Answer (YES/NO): NO